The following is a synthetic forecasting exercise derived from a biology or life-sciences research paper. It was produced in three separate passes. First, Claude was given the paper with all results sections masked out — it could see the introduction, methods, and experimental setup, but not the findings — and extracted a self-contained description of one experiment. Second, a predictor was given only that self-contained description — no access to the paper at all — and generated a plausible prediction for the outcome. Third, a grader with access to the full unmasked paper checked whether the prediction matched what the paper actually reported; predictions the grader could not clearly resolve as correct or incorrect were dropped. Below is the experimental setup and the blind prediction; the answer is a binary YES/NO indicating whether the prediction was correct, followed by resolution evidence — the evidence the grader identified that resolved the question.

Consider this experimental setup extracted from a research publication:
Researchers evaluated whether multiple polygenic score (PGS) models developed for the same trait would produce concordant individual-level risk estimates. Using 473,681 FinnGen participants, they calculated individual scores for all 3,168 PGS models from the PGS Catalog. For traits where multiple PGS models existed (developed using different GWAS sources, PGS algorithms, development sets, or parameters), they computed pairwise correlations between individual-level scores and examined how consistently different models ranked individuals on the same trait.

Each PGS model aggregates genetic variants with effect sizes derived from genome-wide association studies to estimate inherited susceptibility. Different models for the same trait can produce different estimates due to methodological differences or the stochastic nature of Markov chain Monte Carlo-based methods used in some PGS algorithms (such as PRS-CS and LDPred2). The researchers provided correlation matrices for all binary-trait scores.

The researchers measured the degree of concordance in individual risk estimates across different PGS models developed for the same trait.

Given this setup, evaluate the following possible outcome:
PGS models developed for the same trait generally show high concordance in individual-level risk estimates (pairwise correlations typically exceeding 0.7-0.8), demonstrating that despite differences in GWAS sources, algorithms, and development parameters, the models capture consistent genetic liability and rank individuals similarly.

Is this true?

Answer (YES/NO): NO